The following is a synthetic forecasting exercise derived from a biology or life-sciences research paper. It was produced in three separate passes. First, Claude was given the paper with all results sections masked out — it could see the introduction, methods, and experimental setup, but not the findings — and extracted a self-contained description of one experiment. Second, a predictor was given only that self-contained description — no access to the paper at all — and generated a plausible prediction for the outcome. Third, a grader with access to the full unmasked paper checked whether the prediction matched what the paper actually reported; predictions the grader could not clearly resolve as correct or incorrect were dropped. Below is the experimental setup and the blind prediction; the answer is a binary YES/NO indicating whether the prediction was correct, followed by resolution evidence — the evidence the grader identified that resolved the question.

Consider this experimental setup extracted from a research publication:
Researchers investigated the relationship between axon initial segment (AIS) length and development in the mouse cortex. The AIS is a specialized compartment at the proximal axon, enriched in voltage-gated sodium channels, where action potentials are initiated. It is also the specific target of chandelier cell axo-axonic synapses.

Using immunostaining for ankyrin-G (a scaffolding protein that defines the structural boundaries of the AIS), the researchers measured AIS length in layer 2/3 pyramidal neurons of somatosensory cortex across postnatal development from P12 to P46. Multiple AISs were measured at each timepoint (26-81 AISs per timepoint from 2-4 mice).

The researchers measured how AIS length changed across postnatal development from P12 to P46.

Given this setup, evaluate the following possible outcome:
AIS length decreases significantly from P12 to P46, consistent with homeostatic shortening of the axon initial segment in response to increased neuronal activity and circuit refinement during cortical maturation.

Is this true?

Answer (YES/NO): NO